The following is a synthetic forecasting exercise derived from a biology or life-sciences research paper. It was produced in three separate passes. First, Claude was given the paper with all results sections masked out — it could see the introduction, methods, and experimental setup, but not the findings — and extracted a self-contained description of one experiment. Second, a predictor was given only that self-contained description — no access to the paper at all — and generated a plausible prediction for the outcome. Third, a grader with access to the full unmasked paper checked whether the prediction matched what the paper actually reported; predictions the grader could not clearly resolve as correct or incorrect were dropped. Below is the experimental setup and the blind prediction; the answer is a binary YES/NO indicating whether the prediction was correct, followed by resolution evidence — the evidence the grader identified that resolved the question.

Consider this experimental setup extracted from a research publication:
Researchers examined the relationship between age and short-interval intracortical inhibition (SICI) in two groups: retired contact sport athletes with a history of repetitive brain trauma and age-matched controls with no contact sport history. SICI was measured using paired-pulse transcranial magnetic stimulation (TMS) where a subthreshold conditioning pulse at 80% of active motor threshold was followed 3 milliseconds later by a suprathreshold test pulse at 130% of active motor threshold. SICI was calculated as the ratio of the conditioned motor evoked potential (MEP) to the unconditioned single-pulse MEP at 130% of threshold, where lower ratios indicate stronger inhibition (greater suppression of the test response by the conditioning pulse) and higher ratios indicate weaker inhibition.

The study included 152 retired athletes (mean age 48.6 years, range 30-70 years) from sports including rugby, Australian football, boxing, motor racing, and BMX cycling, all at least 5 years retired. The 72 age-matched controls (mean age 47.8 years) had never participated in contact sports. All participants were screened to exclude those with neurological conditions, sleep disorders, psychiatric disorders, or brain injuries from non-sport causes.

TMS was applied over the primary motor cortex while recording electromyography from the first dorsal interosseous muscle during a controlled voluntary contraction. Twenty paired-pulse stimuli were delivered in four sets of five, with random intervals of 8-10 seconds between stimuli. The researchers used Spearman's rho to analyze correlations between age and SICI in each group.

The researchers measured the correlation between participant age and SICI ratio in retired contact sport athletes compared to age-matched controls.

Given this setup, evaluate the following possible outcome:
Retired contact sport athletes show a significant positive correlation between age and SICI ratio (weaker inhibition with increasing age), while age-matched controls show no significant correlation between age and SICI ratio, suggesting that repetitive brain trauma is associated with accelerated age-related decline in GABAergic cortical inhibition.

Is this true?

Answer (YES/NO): NO